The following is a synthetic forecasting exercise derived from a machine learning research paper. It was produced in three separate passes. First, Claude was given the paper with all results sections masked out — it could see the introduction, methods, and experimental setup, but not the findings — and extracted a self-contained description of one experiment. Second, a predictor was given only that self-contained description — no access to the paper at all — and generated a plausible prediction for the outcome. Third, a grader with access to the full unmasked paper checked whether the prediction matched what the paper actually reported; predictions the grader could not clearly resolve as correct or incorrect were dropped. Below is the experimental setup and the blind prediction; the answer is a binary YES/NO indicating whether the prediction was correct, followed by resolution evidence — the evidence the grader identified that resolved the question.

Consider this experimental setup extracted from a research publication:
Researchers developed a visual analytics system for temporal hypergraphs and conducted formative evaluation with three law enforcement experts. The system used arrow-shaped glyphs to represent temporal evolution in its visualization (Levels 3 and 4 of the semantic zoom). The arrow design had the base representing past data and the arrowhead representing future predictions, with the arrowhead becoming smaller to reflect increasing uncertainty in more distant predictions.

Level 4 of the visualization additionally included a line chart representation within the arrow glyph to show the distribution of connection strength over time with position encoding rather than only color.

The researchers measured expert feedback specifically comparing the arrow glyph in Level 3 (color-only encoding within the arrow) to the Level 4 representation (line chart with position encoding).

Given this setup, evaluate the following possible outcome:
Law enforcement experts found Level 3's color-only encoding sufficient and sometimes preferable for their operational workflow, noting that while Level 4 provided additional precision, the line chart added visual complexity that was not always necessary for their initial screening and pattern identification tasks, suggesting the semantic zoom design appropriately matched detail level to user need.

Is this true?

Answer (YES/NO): NO